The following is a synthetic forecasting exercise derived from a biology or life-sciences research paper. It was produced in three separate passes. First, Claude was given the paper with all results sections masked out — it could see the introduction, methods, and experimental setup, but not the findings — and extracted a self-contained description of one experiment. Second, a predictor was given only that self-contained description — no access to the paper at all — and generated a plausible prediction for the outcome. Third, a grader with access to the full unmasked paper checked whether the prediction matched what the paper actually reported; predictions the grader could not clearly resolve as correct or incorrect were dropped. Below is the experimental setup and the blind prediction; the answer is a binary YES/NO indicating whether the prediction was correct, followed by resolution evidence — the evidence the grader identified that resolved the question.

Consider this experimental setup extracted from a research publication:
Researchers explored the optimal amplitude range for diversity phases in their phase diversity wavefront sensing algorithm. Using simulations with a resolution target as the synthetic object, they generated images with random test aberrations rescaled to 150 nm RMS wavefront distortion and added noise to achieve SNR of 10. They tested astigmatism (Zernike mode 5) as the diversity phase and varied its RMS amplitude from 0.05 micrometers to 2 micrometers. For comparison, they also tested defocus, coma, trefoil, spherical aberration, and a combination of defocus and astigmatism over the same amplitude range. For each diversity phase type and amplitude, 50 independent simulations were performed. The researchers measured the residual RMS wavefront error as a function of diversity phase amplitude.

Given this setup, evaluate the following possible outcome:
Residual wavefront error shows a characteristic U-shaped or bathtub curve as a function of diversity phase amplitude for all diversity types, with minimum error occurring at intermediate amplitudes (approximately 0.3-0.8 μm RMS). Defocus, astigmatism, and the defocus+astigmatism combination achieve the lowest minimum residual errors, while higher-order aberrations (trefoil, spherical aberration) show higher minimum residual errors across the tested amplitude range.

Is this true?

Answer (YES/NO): NO